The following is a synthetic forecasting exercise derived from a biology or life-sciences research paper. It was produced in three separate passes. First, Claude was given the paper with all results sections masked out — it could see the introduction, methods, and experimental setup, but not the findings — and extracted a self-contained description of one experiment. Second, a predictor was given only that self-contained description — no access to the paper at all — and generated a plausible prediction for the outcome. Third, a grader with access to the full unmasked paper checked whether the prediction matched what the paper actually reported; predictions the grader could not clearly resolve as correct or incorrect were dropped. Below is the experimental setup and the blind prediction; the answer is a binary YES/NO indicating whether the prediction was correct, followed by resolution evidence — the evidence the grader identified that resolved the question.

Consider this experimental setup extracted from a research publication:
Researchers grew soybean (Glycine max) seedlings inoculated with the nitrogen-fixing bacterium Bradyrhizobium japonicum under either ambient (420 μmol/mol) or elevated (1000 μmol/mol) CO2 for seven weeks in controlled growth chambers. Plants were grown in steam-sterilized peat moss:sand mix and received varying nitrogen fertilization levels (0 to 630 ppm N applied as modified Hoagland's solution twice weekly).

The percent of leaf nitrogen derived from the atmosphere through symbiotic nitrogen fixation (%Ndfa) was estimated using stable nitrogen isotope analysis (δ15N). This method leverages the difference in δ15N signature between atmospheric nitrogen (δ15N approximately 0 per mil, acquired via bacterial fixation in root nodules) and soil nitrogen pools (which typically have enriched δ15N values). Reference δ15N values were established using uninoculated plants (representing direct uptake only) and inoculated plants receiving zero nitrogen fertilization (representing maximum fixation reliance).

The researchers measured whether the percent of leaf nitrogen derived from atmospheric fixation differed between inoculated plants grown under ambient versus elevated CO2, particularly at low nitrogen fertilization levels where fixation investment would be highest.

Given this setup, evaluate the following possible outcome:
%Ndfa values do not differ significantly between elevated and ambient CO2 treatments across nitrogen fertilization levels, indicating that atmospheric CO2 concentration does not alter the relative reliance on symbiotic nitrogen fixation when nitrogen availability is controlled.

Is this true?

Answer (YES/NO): YES